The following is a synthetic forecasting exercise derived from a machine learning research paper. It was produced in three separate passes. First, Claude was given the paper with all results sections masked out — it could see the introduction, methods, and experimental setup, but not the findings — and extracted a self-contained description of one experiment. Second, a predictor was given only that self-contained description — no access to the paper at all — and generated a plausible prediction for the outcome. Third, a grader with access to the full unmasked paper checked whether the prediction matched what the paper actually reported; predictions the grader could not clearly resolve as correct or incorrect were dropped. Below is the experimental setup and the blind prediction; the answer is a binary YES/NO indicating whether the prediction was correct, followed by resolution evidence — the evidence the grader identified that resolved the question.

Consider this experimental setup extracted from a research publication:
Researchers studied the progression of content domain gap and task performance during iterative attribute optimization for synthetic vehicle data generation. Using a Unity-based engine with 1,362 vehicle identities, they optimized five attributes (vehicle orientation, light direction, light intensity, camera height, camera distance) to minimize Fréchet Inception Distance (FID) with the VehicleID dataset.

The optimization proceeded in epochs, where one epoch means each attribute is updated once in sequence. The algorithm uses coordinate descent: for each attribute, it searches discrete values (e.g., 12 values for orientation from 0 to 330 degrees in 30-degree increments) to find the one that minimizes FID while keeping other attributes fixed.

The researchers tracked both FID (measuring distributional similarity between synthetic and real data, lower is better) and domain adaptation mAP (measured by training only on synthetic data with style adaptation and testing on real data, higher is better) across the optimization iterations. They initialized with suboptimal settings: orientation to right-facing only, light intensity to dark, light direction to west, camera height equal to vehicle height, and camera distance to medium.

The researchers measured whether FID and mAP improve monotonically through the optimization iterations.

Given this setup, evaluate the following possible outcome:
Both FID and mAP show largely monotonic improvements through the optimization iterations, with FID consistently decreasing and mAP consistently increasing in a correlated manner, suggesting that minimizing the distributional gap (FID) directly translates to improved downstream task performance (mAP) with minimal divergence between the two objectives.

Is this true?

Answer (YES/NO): YES